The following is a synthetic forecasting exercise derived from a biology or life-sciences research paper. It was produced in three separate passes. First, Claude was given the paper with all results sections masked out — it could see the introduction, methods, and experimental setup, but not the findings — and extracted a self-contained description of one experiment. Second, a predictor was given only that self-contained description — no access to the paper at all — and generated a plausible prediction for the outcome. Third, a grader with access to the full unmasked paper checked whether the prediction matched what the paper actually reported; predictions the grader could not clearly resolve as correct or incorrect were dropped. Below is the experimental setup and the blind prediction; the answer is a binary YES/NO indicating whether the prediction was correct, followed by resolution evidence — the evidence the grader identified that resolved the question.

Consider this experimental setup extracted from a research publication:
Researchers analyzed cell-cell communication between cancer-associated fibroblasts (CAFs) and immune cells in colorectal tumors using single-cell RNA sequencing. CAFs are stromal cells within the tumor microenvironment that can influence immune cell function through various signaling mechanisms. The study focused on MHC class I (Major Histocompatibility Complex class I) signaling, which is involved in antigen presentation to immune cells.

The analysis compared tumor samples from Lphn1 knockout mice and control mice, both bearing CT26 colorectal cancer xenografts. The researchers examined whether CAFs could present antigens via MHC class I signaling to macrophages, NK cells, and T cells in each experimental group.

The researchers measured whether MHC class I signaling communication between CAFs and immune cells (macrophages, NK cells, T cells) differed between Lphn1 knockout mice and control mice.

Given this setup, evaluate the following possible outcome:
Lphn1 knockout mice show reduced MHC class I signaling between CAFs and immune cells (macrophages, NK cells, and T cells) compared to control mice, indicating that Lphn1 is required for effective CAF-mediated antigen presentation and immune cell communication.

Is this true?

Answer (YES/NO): NO